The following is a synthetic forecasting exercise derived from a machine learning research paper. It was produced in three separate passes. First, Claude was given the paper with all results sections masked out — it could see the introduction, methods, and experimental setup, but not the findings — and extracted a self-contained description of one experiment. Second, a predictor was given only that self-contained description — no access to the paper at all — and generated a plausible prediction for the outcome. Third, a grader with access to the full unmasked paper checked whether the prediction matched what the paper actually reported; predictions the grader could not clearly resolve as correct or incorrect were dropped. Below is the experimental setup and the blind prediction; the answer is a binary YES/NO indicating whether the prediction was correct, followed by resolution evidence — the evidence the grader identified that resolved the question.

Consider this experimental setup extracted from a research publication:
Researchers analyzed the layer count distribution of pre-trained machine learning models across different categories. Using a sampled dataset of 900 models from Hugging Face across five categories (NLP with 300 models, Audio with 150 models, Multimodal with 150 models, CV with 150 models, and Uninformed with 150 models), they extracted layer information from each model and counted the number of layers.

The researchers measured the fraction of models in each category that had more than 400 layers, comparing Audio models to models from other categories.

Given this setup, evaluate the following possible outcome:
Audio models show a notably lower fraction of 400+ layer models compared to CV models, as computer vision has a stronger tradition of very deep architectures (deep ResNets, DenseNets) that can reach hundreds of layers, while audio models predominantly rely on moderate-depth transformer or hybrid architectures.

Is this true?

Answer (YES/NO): NO